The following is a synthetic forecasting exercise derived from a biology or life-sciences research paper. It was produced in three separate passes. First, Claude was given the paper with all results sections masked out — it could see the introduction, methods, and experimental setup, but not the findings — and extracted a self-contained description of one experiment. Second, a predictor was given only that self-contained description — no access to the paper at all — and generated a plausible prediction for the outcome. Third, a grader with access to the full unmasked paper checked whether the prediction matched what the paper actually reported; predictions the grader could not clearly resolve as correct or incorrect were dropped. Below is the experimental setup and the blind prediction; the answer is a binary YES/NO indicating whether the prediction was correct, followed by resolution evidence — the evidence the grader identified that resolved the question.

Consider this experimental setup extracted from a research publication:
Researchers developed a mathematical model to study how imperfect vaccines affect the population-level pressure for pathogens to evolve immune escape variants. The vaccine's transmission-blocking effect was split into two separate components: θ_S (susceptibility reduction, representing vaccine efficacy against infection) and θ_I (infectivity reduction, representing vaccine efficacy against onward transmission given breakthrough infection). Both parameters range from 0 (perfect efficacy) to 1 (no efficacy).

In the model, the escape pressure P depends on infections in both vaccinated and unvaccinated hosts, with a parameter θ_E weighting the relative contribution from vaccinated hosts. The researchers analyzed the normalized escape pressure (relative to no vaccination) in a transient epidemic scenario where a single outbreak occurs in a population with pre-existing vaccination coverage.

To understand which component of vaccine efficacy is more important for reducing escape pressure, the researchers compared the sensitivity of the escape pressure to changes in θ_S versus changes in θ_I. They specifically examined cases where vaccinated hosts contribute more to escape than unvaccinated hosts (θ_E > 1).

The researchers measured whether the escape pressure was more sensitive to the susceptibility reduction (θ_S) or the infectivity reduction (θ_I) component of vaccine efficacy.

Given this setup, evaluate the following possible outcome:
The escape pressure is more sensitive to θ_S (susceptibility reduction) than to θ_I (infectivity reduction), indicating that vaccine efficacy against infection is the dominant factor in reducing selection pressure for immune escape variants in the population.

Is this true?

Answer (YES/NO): YES